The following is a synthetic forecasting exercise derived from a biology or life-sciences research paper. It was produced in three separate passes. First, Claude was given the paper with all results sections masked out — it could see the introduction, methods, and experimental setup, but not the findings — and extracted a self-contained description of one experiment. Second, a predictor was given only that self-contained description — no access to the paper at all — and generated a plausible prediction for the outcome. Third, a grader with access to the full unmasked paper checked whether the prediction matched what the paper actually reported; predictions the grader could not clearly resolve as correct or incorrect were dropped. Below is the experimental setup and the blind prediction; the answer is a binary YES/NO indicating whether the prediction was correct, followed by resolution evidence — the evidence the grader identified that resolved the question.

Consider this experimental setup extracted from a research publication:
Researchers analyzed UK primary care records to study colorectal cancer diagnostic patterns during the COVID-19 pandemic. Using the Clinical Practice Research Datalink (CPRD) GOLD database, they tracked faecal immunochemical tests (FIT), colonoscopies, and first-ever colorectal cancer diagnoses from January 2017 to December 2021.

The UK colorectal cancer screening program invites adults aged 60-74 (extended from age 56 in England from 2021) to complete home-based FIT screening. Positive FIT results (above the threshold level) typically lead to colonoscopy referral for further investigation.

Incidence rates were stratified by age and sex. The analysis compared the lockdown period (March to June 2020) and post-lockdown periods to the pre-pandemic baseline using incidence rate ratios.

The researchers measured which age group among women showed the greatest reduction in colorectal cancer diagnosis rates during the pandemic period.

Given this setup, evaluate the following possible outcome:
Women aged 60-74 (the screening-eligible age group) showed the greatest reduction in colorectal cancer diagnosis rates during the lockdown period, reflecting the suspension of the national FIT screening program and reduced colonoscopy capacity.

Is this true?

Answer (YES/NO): NO